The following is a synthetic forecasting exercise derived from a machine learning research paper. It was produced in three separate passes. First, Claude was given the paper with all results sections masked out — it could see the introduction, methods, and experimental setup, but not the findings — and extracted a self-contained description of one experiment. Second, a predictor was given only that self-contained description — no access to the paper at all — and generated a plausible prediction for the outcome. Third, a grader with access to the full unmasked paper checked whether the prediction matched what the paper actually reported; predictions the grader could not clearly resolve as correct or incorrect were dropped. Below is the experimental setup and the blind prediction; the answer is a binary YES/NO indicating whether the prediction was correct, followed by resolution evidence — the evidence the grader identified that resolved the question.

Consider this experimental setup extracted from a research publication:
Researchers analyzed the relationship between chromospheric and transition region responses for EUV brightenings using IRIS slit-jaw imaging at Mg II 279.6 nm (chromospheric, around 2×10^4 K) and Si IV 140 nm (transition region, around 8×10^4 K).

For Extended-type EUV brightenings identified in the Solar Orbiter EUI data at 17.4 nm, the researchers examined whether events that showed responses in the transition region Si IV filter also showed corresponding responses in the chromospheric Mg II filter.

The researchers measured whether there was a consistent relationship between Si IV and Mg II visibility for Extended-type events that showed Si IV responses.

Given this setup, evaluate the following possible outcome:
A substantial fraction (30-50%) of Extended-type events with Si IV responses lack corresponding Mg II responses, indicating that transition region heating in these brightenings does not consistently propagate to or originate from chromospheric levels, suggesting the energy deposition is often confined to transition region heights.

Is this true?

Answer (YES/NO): NO